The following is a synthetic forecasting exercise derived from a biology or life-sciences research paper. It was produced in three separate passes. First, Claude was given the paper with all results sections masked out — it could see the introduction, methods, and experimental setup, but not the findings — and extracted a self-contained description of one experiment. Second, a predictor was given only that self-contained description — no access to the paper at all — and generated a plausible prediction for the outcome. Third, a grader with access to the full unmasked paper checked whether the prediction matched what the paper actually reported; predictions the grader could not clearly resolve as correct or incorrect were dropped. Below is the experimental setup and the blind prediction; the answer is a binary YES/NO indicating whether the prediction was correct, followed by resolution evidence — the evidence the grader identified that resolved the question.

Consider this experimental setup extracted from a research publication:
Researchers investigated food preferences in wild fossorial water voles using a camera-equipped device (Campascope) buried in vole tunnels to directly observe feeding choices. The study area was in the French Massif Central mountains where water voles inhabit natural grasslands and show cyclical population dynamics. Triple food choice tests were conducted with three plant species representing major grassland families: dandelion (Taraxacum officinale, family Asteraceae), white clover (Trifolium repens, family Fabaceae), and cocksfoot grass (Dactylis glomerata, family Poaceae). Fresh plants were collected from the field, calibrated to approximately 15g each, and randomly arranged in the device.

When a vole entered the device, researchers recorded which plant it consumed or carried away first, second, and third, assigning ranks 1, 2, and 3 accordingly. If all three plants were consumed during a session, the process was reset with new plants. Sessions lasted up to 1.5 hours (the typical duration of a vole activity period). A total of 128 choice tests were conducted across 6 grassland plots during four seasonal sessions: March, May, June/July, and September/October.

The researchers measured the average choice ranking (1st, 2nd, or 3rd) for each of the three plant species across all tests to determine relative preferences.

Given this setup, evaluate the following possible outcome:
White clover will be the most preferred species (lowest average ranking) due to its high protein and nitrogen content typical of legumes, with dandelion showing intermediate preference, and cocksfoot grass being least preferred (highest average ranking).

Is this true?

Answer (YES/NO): NO